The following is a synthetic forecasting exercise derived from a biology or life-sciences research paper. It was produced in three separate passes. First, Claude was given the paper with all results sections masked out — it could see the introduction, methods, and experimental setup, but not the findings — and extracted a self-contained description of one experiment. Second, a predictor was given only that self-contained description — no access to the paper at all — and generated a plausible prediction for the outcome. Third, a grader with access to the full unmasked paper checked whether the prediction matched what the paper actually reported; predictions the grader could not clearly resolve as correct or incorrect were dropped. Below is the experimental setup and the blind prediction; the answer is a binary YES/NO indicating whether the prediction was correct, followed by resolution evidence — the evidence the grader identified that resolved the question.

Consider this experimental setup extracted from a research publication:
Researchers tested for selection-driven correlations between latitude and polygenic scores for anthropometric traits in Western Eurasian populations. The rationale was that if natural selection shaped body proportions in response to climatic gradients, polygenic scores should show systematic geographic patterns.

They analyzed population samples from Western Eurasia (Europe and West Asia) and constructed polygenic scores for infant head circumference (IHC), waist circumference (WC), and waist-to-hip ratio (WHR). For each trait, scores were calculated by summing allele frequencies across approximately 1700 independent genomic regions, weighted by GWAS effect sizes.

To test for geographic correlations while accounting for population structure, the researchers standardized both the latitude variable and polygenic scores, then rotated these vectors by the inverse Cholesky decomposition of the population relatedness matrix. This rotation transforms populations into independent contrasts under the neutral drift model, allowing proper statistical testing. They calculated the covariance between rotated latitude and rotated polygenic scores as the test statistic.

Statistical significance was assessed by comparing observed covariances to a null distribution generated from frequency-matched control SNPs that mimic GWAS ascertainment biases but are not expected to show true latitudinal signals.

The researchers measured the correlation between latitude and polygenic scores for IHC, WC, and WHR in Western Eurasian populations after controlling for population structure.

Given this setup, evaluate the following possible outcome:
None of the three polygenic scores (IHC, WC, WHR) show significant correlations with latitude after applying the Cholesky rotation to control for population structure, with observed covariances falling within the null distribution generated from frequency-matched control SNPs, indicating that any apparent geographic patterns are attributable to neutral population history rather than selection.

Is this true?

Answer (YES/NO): NO